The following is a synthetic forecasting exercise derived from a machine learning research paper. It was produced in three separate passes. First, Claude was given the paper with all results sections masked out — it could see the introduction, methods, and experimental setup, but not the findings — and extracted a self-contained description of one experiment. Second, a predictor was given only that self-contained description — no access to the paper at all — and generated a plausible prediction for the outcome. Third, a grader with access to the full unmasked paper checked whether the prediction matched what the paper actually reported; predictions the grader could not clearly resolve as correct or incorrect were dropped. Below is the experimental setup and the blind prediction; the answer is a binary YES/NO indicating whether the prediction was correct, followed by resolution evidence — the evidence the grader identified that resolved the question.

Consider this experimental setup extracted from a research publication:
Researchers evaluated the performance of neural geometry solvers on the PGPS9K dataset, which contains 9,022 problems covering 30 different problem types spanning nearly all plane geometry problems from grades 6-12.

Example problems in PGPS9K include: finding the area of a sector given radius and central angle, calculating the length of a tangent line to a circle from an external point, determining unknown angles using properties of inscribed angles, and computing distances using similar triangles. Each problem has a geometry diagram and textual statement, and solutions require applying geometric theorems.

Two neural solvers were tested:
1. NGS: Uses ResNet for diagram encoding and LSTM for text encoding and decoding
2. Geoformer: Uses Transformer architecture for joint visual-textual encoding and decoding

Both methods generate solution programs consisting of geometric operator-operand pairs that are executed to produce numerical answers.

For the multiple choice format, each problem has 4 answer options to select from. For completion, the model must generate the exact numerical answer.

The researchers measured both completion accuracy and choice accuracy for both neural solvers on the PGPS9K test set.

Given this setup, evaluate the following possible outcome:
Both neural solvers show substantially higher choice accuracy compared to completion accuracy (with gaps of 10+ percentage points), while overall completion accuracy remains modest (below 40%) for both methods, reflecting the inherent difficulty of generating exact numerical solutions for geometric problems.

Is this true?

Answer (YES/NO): YES